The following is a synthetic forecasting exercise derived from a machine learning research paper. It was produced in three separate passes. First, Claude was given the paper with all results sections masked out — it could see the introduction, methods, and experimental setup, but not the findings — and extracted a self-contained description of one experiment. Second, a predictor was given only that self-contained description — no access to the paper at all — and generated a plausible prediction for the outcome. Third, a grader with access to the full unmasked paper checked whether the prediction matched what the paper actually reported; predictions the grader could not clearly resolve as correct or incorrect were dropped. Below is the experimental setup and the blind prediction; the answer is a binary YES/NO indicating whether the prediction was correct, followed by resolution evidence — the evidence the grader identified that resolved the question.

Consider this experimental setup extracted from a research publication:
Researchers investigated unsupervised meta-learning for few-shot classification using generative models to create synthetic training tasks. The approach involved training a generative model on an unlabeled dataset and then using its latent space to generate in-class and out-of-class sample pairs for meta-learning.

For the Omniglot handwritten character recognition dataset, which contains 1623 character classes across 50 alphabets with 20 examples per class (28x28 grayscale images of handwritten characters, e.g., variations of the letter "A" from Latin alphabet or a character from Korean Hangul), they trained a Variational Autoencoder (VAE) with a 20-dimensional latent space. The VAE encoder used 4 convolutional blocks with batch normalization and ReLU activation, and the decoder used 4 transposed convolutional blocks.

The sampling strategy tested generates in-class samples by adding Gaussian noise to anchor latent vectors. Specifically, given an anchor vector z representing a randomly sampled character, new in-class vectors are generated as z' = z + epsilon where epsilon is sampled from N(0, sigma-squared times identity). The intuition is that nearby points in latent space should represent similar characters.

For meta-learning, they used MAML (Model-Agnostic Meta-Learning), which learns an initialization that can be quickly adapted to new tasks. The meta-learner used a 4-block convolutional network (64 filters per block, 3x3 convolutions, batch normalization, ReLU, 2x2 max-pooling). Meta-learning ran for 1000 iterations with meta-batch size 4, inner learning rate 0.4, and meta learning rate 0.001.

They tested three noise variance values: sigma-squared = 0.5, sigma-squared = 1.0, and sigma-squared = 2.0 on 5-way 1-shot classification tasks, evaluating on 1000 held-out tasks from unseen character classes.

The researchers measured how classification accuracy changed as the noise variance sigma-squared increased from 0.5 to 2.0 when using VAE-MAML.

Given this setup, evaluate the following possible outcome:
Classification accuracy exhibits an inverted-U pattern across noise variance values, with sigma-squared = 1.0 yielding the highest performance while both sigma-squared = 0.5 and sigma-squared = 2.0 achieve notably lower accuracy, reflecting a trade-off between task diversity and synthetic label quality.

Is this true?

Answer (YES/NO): NO